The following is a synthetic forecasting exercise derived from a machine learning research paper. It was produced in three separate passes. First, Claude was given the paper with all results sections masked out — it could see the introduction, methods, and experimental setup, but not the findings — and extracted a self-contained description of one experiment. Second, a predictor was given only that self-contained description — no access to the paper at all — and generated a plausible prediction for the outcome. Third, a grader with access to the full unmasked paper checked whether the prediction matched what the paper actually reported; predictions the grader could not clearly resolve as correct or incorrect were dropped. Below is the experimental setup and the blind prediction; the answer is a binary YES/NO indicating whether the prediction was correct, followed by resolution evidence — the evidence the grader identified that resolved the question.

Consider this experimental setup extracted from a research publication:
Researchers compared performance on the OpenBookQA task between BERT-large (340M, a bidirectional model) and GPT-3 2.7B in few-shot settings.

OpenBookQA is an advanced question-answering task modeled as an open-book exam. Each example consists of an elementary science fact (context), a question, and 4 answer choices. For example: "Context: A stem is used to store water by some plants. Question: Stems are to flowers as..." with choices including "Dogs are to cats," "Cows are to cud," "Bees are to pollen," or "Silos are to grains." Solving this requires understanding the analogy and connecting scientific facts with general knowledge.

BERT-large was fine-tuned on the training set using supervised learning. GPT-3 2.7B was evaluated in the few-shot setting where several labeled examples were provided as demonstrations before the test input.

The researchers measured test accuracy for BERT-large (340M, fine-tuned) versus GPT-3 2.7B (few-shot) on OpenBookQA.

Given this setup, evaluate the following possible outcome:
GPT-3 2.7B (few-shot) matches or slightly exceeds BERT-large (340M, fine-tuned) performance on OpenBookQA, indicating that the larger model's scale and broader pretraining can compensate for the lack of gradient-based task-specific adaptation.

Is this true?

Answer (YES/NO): NO